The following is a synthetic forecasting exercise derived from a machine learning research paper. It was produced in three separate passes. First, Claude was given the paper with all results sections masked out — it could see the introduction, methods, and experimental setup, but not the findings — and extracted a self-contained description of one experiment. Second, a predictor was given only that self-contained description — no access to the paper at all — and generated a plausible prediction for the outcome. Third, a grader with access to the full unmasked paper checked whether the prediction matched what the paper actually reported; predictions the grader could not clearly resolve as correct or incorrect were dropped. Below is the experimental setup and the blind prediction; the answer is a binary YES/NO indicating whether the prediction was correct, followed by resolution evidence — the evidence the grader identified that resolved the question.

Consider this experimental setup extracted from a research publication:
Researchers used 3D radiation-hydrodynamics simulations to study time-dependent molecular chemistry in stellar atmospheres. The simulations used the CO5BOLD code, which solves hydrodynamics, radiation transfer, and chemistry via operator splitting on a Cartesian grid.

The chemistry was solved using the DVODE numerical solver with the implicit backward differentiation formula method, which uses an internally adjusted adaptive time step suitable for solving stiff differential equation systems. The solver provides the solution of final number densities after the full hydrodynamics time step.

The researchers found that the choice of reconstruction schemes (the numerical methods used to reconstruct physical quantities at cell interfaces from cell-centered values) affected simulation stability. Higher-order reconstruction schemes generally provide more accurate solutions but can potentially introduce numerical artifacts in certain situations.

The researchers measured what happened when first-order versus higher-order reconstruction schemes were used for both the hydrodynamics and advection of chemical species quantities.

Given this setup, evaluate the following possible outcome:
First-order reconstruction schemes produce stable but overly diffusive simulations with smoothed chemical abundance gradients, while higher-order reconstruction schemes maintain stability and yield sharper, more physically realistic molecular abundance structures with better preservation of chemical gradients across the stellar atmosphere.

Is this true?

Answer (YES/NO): NO